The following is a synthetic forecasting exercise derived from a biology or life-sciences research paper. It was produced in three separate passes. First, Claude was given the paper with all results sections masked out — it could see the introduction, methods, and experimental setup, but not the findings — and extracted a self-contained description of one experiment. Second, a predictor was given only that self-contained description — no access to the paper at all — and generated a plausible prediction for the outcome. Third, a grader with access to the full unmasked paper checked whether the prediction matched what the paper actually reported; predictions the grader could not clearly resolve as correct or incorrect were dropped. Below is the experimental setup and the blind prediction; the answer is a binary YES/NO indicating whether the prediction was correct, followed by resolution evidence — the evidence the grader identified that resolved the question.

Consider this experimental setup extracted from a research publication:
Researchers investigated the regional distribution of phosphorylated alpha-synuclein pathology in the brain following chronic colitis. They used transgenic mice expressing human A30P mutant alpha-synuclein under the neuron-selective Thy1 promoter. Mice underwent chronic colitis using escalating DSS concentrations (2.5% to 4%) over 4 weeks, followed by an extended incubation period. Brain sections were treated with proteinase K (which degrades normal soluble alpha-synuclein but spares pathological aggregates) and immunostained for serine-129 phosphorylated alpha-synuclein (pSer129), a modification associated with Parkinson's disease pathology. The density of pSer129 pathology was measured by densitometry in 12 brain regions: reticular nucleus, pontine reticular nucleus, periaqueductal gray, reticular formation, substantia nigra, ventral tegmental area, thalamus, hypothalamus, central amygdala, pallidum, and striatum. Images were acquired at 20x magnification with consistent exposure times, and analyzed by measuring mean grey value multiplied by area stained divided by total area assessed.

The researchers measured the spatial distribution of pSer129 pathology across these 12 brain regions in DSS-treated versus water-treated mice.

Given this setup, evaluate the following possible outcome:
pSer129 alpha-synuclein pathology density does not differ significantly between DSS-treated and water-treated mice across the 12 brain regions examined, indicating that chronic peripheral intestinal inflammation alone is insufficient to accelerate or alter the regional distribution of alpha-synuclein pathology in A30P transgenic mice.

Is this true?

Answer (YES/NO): NO